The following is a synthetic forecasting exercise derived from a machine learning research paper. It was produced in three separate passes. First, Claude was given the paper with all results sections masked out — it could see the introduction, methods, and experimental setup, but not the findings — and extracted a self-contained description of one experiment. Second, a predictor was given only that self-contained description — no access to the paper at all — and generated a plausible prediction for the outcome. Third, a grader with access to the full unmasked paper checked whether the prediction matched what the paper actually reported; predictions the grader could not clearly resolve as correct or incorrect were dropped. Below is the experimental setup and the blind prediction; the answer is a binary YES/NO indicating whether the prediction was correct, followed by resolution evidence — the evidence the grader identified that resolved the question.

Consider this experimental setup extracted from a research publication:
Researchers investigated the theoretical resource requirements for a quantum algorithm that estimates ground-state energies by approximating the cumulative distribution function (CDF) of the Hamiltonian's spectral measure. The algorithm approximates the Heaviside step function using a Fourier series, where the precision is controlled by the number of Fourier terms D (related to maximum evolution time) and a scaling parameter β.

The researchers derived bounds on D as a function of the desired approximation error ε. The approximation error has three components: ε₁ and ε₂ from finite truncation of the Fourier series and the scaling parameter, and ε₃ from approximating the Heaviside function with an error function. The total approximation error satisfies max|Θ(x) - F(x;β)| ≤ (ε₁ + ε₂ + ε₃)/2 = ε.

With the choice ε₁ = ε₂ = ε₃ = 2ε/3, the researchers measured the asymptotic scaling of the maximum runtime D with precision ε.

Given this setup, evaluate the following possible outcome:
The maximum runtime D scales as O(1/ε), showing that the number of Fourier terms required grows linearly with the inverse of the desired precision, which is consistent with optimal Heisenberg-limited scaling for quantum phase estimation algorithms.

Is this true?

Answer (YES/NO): NO